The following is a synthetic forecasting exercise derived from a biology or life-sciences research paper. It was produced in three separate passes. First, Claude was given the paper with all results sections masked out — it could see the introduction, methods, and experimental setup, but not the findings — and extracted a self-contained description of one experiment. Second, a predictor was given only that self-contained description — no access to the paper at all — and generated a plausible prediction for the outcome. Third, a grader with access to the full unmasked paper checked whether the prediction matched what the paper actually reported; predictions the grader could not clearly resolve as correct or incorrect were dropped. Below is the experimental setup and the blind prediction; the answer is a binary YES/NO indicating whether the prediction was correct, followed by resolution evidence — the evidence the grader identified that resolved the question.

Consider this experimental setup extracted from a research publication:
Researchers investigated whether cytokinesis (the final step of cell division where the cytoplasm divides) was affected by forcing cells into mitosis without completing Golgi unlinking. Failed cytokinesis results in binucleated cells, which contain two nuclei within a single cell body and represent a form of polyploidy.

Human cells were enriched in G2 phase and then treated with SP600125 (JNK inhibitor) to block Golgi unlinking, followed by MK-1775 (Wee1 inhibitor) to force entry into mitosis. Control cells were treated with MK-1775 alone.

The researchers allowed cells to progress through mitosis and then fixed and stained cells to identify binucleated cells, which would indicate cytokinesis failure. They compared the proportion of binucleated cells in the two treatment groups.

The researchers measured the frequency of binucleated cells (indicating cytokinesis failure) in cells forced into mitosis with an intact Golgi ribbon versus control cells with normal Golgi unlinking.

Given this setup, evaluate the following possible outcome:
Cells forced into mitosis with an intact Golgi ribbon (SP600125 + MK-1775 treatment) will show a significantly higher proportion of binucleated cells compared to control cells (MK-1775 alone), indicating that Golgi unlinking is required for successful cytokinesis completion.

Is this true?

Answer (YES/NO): YES